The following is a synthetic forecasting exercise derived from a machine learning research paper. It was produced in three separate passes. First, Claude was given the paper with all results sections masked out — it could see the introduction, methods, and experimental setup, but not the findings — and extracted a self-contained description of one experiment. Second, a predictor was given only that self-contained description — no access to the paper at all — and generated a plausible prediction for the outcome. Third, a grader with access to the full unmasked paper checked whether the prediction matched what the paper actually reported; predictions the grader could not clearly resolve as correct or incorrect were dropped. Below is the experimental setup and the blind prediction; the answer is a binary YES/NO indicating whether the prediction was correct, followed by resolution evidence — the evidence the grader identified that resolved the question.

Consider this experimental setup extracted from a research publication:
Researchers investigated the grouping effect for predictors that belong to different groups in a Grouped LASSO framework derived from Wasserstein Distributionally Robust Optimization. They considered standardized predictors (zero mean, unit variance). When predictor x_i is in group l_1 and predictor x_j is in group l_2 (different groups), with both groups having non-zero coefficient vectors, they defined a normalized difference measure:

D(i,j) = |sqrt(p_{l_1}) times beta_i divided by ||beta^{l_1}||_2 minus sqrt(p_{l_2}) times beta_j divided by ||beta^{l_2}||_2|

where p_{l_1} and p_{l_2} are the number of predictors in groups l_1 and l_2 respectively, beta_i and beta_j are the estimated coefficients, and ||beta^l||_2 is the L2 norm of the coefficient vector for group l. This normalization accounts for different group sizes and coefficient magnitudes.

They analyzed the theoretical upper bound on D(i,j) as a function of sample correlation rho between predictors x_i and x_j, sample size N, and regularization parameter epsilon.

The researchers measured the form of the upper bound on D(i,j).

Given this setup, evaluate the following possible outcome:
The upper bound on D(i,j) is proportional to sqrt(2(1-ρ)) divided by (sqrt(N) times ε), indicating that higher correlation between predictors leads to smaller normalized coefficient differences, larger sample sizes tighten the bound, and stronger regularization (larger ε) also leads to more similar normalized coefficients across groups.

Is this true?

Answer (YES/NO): YES